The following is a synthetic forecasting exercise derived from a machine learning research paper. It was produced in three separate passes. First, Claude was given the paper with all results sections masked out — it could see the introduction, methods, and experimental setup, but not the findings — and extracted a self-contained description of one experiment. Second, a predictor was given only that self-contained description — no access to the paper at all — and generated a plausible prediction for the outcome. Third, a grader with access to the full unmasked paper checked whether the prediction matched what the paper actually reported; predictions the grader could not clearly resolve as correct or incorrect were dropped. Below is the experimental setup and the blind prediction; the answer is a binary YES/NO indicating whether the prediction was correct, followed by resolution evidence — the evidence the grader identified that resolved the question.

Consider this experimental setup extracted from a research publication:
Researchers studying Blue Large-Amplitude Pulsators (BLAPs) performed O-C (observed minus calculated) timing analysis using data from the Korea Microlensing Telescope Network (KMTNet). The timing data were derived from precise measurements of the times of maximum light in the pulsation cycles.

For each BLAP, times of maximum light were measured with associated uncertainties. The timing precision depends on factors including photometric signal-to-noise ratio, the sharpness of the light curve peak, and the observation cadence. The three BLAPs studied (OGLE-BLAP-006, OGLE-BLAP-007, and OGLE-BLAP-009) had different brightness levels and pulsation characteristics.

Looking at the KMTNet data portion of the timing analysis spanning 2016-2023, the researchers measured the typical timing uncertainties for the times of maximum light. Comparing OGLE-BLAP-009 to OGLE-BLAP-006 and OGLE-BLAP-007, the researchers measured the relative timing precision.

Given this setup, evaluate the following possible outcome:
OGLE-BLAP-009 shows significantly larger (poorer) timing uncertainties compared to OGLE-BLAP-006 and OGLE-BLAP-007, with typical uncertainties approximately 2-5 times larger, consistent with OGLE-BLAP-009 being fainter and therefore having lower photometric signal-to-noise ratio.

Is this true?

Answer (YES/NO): NO